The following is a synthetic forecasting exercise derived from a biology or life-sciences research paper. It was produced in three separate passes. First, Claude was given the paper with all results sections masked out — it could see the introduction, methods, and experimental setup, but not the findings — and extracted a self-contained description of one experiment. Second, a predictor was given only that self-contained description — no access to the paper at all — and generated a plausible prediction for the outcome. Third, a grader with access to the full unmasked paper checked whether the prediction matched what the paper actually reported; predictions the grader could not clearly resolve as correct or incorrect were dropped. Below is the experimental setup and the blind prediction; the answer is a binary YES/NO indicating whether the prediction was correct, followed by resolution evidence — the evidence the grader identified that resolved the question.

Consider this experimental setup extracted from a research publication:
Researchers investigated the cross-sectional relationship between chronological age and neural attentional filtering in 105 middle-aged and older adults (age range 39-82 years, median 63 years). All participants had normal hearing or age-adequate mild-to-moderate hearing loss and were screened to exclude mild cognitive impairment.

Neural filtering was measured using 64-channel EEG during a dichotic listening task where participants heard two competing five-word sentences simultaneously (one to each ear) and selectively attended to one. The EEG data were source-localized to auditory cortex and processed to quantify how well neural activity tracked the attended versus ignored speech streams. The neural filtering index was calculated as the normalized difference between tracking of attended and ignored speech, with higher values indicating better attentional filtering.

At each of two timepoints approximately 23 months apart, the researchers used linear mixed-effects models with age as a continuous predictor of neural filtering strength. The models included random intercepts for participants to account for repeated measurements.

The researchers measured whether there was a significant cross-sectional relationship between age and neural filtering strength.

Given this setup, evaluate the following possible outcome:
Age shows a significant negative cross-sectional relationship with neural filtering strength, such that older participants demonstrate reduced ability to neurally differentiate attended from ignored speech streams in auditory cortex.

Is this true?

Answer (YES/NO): NO